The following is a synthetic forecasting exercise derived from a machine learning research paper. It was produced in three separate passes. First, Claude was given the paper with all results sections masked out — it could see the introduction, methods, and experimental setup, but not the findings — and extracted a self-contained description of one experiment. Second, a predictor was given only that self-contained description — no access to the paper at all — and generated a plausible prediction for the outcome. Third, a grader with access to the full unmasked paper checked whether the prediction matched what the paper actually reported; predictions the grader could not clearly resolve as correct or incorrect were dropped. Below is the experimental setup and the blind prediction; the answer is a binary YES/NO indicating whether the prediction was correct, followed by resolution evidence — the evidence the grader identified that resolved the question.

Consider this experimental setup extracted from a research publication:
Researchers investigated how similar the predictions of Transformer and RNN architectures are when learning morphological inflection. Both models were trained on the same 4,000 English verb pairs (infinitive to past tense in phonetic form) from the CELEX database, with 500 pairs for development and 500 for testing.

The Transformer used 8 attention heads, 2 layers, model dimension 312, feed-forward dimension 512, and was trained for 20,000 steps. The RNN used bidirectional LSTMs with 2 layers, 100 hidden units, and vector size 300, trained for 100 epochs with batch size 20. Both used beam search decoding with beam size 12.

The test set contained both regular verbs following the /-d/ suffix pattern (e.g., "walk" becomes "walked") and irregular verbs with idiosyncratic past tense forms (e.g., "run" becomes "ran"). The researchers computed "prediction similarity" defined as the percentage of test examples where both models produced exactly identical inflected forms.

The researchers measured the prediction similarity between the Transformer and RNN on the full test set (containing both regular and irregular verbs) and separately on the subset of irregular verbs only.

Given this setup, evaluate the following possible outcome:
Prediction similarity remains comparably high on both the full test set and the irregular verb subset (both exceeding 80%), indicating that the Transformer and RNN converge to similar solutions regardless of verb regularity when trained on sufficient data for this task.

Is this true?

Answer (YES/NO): YES